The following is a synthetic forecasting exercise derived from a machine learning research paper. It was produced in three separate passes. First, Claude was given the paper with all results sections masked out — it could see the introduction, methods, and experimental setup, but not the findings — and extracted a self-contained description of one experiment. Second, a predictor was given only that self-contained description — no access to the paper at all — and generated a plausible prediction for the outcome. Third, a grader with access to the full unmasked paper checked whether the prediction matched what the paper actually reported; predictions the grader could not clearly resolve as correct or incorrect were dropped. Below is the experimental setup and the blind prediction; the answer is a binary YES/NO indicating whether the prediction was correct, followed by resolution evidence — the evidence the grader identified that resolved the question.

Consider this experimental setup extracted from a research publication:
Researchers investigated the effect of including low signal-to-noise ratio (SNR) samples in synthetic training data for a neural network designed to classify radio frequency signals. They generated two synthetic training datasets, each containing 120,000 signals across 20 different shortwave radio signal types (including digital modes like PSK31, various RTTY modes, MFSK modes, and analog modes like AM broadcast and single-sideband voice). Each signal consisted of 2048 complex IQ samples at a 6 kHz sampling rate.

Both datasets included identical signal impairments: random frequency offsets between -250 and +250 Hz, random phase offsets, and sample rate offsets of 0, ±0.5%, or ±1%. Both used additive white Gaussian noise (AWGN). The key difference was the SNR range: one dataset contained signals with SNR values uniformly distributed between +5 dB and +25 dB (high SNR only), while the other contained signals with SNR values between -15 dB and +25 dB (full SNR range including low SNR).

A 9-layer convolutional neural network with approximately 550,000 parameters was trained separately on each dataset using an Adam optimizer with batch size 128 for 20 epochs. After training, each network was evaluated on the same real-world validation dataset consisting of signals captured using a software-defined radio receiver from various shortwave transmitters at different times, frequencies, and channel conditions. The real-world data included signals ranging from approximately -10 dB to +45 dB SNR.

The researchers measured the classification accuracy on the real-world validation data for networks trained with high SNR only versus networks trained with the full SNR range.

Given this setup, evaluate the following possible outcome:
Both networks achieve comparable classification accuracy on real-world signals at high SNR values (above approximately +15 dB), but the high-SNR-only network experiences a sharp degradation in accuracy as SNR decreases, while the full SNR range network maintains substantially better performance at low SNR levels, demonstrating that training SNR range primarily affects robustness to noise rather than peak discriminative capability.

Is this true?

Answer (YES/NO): NO